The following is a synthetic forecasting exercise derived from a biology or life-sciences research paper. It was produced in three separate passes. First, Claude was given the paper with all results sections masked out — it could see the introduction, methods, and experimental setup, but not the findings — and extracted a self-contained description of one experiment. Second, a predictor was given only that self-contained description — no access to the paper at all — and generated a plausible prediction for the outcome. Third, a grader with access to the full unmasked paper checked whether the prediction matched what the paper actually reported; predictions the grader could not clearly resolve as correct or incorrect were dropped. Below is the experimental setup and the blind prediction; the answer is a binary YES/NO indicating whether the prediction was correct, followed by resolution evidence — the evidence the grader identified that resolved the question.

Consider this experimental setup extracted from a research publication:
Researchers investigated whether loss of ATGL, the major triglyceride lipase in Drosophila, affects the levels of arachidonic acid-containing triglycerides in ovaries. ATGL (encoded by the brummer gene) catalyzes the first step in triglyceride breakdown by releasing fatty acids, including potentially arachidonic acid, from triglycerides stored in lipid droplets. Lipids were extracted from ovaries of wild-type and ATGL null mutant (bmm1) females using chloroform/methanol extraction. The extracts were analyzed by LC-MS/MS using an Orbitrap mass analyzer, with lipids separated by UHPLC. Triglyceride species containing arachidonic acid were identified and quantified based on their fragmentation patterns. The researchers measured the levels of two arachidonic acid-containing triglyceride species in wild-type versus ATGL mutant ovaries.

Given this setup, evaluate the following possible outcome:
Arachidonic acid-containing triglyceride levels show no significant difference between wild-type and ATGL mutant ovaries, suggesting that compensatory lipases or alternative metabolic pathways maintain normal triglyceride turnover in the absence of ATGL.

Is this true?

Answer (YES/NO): NO